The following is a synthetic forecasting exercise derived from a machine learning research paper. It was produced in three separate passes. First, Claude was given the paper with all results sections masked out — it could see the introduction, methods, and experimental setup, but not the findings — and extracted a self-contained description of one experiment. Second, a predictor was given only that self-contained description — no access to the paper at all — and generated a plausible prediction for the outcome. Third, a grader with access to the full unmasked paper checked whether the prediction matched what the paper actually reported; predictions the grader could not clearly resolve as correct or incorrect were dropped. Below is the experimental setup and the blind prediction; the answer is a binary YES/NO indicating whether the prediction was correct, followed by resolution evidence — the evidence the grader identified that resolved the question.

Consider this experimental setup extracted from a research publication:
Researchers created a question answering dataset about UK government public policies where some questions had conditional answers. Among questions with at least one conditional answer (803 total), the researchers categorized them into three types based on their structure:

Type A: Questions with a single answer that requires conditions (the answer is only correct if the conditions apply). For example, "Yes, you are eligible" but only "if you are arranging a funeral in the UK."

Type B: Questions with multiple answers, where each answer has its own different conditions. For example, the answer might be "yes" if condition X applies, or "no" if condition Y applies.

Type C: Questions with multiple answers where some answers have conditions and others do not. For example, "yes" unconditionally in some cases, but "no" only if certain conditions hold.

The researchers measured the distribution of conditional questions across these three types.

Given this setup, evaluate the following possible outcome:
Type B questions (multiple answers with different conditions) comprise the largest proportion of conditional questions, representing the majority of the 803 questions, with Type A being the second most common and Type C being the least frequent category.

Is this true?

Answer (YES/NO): NO